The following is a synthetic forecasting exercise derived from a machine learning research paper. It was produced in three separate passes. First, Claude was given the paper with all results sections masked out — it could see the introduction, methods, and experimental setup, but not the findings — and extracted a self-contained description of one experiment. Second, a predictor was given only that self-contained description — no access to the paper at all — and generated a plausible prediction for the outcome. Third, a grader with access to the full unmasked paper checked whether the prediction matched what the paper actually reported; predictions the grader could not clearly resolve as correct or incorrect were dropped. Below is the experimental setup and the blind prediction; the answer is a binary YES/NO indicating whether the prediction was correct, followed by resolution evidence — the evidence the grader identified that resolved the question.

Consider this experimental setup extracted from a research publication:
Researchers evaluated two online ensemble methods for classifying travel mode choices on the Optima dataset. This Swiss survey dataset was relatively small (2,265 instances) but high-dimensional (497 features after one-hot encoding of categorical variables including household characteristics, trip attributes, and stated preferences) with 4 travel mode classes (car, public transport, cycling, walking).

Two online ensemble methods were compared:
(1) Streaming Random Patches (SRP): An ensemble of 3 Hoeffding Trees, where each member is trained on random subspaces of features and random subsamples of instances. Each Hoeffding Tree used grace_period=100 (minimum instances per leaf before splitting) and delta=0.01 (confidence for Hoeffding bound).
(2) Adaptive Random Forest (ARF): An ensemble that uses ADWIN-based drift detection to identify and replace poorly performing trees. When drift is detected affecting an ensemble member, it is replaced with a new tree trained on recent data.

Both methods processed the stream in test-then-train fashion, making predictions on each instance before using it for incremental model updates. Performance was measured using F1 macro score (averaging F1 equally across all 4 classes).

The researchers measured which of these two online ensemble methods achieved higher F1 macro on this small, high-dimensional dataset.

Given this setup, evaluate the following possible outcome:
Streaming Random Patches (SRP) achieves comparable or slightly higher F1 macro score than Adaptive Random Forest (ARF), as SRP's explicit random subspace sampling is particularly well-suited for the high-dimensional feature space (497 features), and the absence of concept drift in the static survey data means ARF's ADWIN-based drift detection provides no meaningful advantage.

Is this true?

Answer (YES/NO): NO